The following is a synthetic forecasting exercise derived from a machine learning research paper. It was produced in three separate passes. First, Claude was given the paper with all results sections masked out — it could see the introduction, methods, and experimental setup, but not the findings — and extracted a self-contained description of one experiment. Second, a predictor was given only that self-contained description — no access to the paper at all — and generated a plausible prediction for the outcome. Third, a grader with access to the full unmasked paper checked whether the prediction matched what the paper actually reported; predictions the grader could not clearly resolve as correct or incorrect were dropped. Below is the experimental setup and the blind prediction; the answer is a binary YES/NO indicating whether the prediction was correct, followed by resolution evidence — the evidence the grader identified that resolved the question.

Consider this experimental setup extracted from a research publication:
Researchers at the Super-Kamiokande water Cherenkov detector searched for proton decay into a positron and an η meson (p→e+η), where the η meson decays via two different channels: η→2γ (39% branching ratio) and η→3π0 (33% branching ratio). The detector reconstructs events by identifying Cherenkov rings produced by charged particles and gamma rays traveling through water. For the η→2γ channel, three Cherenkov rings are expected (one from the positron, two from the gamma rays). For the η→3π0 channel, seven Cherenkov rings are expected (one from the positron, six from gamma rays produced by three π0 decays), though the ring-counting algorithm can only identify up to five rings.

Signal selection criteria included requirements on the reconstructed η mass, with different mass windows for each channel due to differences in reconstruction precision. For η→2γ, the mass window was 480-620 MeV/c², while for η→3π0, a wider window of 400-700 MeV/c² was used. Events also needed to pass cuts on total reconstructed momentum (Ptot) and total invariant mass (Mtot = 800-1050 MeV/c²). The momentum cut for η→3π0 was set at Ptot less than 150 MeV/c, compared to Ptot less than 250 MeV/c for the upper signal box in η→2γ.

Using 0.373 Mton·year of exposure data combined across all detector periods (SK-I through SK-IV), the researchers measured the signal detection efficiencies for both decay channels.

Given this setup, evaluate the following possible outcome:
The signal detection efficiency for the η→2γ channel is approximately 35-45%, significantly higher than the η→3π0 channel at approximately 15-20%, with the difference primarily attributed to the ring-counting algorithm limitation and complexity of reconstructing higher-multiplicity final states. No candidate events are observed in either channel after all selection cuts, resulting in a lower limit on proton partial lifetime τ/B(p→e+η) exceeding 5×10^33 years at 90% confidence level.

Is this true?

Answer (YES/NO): NO